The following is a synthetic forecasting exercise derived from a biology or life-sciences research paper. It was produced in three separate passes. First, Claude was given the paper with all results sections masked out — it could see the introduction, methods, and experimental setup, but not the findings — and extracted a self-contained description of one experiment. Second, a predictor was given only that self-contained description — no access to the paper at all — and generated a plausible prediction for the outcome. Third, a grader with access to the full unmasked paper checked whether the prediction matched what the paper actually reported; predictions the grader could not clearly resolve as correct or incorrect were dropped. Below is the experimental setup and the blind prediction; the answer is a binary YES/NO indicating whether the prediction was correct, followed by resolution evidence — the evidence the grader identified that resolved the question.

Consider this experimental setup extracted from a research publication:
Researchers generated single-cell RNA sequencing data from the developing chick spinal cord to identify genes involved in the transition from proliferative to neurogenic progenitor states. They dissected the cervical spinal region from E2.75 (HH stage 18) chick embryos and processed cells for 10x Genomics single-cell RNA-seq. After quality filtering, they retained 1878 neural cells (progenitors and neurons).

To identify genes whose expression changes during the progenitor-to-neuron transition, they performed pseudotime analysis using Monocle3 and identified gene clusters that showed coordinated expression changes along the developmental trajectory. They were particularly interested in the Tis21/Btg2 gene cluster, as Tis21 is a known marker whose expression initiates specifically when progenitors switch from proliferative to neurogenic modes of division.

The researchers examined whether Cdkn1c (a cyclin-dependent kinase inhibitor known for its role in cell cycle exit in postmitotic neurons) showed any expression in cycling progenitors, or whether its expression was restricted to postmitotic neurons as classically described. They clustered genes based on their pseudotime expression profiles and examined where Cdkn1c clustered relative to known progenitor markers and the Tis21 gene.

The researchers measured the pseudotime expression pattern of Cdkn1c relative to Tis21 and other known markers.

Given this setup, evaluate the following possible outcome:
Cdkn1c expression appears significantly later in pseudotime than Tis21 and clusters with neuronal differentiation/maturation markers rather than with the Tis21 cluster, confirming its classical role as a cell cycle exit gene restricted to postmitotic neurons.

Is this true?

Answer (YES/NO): NO